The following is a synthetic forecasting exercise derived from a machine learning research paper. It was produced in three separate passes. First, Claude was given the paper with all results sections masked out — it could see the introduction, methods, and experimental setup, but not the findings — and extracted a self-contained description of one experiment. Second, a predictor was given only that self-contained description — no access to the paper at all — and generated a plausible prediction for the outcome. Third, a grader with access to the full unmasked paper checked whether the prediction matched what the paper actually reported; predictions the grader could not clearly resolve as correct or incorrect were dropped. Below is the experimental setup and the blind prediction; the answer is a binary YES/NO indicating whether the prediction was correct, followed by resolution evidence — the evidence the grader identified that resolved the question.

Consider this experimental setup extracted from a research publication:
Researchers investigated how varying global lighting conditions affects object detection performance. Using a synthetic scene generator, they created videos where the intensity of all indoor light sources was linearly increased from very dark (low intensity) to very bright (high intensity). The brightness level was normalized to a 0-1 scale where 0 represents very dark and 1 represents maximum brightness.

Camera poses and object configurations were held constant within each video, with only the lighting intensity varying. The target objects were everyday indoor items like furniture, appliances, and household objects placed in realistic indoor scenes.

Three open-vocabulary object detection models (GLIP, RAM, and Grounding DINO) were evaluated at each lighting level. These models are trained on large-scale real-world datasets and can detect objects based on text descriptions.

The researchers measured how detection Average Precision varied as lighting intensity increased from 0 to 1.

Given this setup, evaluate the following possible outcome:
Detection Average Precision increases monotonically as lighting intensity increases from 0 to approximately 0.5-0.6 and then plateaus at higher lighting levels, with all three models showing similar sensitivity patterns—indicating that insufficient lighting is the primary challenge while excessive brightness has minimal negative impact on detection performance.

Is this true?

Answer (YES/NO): YES